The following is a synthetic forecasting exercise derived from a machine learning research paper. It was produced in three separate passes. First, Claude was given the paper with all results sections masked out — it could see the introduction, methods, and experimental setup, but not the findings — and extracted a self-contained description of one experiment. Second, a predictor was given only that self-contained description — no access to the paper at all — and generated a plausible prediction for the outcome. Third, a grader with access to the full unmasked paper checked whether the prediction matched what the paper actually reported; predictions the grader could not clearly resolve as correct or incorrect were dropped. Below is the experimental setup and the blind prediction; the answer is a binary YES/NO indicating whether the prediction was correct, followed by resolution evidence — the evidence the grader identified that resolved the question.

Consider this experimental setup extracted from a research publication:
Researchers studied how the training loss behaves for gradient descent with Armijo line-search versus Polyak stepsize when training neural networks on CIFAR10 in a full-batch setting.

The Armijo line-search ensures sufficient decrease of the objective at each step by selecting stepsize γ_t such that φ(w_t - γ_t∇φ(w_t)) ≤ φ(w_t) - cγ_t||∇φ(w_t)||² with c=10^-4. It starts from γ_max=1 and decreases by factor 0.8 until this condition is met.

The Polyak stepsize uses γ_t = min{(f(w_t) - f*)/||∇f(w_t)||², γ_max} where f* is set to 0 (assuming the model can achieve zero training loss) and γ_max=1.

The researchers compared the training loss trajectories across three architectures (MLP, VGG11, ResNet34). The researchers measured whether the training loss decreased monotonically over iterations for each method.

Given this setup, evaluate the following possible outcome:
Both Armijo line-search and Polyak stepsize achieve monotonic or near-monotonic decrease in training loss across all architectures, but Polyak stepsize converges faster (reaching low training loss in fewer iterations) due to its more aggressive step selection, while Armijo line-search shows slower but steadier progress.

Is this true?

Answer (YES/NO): NO